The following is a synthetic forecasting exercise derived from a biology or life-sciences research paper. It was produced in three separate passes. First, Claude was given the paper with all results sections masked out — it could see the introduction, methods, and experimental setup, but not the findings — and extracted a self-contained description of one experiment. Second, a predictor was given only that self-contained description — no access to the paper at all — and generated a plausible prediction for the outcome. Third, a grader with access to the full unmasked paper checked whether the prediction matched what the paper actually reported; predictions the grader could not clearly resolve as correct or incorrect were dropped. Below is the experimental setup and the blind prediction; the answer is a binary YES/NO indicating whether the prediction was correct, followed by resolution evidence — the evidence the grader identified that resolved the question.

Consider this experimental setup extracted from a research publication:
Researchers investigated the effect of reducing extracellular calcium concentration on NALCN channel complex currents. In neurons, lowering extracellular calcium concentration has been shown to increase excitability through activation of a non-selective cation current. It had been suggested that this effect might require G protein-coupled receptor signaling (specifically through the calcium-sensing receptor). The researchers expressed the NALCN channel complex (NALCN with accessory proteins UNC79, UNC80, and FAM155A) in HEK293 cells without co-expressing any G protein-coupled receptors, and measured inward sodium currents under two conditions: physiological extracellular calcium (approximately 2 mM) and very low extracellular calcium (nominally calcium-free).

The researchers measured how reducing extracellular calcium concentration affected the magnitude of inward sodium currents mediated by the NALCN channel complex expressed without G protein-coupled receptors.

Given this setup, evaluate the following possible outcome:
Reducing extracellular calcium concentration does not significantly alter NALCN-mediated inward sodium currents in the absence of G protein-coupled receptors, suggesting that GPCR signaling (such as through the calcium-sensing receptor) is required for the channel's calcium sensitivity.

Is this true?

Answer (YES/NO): NO